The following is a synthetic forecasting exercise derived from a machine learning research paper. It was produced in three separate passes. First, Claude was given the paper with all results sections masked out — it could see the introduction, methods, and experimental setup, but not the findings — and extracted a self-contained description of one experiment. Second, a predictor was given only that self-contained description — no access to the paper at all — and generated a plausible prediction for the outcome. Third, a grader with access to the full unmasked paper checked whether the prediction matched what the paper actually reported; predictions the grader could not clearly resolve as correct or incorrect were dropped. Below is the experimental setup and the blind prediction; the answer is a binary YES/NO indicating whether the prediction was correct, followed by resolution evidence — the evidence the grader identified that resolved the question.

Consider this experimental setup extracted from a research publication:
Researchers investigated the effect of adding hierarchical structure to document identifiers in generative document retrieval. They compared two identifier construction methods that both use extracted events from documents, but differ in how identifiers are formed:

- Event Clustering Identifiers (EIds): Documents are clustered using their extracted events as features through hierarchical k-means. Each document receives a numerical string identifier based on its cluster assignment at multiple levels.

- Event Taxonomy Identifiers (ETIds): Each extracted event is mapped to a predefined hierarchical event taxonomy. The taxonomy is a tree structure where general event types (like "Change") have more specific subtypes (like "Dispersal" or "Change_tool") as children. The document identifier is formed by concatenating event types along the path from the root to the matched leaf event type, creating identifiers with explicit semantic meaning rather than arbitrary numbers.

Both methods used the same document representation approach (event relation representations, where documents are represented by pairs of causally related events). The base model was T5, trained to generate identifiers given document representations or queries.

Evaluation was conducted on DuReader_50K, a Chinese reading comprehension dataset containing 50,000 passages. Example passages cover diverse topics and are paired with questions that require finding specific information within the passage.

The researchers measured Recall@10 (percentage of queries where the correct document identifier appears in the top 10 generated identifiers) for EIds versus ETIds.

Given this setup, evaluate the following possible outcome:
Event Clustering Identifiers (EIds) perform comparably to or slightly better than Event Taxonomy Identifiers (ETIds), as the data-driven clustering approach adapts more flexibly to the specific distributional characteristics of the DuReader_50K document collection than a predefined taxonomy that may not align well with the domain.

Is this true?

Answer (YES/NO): NO